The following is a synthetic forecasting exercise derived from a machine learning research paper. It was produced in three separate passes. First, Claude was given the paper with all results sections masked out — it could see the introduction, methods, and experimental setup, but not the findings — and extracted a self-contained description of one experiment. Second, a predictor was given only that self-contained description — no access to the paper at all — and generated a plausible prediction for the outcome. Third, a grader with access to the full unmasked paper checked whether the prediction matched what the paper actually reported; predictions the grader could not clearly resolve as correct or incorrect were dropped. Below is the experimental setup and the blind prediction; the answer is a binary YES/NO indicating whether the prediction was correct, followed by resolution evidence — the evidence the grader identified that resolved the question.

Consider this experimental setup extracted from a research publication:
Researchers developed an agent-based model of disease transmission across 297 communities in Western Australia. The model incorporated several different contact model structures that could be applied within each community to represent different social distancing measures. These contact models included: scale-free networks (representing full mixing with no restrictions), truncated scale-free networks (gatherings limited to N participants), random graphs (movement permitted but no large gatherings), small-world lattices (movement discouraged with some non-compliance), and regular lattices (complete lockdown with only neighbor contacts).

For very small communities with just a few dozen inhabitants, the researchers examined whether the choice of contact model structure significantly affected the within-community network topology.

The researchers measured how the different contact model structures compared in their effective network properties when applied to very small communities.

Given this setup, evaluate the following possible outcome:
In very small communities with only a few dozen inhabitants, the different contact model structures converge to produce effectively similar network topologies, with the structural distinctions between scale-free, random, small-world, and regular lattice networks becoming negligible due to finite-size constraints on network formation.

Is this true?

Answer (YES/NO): YES